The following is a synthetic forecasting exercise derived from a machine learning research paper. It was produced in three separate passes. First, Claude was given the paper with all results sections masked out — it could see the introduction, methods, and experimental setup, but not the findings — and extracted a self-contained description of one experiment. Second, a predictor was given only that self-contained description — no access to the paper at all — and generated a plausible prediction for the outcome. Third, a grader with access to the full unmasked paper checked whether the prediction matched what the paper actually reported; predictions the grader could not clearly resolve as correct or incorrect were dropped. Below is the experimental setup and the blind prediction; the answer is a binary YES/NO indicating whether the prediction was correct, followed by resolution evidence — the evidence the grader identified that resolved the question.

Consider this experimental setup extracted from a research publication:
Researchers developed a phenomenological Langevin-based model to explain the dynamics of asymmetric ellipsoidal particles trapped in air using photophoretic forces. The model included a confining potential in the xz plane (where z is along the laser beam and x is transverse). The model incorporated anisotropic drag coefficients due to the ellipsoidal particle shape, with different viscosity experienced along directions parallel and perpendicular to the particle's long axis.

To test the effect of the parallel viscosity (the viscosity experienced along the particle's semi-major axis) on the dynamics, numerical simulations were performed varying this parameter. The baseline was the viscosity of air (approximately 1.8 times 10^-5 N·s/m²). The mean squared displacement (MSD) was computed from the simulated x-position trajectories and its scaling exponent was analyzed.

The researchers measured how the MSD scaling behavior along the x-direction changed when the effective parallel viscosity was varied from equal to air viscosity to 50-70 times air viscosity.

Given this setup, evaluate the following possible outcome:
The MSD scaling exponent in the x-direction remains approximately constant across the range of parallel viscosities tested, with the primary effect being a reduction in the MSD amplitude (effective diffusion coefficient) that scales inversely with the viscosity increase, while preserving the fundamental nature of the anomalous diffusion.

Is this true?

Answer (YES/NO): NO